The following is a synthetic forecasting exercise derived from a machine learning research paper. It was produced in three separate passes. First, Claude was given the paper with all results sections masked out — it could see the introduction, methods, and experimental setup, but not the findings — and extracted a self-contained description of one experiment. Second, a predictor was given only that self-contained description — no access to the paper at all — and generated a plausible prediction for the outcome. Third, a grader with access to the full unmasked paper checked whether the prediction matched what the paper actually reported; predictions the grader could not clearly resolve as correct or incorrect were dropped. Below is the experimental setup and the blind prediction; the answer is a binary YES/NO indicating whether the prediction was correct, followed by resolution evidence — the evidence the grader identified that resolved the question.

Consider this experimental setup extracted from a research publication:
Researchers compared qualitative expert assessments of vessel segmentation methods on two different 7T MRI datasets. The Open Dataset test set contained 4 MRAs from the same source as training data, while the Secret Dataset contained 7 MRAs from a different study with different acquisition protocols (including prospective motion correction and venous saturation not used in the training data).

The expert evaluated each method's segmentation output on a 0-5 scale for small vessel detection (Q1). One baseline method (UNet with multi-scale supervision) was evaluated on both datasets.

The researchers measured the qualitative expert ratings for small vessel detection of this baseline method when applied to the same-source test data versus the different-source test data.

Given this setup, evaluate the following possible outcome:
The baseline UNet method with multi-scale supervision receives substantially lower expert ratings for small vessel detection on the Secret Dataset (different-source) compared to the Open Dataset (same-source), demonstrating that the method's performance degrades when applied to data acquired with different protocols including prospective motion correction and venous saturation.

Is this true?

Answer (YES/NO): NO